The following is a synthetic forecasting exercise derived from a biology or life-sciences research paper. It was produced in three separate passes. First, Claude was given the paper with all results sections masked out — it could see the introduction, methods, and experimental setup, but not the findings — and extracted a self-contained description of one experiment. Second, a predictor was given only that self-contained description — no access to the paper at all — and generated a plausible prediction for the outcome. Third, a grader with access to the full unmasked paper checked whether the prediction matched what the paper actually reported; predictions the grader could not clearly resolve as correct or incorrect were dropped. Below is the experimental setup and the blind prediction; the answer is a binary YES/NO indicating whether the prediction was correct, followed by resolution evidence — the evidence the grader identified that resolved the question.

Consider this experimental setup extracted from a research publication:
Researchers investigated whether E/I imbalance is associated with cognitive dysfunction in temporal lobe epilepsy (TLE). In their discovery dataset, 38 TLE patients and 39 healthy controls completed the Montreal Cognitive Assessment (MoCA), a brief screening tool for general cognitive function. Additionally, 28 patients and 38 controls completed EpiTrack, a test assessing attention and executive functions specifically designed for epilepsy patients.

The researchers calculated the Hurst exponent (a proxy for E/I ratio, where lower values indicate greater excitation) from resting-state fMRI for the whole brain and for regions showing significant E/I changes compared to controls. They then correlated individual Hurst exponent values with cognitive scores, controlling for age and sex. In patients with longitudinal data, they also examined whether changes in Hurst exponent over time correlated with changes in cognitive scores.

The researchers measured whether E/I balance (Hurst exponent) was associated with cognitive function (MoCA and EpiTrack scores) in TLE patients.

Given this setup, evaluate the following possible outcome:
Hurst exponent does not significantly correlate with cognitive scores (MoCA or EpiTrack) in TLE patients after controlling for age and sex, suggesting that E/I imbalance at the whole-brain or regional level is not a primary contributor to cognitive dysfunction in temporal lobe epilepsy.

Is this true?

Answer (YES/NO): NO